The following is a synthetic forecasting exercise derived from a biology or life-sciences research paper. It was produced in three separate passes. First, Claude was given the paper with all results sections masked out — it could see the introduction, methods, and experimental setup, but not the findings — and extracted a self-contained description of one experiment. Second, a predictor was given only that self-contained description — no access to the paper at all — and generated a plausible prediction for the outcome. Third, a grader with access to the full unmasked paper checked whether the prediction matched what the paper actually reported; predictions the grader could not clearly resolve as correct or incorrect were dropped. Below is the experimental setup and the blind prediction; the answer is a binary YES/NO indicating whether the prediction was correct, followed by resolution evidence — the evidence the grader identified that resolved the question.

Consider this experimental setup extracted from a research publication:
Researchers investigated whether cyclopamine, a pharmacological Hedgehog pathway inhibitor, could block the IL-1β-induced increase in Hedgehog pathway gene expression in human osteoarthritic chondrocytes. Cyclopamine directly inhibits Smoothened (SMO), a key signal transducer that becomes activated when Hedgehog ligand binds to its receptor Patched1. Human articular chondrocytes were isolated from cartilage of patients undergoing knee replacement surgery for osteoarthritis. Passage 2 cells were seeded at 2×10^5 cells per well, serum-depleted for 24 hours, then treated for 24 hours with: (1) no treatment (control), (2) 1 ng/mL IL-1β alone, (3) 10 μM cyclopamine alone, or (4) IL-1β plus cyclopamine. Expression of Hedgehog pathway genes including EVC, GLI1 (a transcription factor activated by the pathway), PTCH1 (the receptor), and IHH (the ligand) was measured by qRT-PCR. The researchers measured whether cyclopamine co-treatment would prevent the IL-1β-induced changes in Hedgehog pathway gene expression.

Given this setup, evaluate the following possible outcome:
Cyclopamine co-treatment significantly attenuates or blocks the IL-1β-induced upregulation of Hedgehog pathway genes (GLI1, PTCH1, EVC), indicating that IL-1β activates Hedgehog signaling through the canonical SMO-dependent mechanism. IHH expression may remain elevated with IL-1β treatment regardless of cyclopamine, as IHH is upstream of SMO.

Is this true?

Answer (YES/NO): NO